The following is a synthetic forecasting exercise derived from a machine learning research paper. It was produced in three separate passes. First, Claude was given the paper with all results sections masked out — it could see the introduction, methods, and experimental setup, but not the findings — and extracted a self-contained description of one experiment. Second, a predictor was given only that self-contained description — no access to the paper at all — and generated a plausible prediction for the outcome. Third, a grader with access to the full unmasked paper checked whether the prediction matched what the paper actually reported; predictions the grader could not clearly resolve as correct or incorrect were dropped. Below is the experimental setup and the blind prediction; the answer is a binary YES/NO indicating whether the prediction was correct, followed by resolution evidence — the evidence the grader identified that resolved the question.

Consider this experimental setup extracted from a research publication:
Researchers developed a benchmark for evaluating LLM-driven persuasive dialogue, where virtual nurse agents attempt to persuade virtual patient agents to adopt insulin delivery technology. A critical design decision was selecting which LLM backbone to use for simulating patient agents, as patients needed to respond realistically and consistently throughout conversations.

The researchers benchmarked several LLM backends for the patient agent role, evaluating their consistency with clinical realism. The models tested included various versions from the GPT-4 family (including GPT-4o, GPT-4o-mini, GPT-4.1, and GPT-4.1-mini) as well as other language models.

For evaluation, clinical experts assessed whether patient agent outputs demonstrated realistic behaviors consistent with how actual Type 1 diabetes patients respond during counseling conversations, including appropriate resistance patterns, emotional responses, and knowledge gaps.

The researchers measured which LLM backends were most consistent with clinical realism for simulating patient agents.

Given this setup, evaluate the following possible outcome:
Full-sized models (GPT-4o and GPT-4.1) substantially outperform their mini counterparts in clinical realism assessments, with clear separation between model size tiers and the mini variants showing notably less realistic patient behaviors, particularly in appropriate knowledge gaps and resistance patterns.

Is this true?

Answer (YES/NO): NO